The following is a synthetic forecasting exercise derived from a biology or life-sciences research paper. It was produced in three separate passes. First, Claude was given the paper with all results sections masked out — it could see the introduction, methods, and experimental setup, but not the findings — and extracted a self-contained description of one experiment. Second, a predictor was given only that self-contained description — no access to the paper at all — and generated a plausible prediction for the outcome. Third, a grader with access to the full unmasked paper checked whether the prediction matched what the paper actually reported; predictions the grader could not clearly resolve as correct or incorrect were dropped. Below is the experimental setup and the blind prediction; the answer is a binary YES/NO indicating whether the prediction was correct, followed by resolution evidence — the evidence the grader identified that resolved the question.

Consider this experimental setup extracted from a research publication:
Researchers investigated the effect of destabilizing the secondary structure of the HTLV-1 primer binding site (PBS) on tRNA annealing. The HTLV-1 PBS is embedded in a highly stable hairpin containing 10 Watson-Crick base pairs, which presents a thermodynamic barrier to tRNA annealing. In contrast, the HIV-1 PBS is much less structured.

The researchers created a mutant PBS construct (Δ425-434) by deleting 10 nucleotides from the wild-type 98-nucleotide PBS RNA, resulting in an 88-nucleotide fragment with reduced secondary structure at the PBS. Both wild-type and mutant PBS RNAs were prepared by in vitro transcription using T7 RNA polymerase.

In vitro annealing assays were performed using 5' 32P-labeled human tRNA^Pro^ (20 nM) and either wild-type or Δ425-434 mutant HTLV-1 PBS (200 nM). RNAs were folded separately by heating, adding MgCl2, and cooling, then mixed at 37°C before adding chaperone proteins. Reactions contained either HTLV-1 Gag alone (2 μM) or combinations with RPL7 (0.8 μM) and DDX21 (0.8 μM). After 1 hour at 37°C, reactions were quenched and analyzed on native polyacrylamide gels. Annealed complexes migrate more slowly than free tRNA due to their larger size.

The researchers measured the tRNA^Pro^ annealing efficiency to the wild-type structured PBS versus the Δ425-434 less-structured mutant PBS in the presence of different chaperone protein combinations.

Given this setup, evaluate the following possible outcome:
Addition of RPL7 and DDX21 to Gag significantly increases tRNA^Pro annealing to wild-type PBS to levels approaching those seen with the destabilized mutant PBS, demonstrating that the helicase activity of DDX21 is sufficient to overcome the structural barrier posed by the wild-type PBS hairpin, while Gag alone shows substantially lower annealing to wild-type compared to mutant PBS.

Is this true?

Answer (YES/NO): NO